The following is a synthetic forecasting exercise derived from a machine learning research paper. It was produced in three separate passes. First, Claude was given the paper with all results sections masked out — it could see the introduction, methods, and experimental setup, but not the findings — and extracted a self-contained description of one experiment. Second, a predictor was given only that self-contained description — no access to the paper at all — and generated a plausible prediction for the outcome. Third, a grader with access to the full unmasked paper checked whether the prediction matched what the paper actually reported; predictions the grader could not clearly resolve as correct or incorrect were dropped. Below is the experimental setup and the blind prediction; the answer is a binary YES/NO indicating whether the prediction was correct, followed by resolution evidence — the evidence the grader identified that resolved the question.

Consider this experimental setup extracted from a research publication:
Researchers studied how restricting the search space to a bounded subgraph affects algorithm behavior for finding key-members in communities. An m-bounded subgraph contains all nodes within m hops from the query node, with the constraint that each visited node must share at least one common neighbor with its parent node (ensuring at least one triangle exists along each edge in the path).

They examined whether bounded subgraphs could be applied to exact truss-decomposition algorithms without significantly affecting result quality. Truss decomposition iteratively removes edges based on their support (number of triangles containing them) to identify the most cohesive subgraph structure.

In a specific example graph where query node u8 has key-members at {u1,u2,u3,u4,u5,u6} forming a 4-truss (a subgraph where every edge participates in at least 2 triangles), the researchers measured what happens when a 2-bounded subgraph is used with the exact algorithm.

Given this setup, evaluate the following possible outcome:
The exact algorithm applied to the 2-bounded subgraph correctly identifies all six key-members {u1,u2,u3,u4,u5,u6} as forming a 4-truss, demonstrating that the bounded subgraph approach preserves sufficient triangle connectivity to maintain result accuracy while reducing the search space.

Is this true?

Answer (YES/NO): NO